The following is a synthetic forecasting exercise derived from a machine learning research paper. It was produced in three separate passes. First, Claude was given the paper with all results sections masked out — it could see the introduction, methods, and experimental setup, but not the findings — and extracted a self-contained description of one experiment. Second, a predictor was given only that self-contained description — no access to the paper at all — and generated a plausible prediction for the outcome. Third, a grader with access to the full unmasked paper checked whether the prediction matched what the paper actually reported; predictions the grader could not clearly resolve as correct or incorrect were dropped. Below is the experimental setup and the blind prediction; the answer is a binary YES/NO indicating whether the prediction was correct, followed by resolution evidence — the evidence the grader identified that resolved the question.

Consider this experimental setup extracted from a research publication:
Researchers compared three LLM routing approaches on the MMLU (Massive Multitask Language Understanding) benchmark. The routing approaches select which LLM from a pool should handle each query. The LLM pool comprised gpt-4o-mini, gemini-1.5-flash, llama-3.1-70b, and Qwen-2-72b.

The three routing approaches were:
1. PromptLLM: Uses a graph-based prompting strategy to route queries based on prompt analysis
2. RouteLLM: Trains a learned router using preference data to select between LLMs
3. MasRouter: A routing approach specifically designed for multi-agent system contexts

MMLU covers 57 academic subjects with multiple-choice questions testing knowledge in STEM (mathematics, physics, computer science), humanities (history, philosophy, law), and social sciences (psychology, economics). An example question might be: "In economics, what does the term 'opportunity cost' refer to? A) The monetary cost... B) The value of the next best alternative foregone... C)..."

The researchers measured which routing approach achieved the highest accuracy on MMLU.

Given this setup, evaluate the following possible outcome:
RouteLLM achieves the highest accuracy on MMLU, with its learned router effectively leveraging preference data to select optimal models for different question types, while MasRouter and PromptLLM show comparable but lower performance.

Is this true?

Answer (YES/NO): NO